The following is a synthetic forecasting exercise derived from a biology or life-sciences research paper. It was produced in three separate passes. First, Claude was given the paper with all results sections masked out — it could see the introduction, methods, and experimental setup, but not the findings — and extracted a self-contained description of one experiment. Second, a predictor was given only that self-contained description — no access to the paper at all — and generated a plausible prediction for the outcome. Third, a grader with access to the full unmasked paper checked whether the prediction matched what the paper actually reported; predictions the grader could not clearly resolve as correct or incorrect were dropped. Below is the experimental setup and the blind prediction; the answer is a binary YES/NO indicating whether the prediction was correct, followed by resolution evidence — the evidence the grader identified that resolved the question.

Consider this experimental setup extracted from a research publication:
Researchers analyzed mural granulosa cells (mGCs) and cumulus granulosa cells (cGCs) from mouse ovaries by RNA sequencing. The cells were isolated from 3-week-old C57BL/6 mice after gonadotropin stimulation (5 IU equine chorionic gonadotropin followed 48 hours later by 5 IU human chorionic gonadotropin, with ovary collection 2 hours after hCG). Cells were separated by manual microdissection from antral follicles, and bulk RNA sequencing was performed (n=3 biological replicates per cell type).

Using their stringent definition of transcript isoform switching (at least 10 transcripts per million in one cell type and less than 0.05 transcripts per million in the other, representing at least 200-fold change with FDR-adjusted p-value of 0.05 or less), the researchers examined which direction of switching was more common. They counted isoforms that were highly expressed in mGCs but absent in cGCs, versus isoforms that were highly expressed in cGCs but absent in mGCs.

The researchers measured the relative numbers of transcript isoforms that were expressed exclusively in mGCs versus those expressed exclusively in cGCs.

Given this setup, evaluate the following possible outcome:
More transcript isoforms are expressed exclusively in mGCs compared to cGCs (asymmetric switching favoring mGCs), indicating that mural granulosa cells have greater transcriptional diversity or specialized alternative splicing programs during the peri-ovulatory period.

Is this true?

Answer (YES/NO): YES